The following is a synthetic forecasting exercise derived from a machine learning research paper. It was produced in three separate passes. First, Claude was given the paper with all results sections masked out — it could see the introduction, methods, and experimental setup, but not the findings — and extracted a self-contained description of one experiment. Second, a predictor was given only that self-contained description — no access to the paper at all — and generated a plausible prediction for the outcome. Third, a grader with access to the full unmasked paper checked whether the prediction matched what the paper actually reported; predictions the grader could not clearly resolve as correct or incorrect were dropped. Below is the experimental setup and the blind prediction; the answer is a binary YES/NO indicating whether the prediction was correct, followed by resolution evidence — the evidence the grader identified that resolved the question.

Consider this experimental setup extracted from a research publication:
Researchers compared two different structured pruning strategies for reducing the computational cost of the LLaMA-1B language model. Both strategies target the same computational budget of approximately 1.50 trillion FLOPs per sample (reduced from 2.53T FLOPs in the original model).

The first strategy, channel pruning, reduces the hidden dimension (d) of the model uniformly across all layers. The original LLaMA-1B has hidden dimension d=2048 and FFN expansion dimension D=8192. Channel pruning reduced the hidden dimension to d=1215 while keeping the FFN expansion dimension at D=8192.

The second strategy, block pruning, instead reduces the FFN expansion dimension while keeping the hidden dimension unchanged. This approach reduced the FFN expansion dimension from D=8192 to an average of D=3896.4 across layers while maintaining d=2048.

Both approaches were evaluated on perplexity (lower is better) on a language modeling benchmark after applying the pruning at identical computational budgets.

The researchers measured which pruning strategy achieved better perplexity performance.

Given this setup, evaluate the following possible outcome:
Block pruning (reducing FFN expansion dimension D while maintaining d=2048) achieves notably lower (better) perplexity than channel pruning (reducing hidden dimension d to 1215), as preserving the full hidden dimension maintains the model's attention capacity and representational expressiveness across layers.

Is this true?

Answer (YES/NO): NO